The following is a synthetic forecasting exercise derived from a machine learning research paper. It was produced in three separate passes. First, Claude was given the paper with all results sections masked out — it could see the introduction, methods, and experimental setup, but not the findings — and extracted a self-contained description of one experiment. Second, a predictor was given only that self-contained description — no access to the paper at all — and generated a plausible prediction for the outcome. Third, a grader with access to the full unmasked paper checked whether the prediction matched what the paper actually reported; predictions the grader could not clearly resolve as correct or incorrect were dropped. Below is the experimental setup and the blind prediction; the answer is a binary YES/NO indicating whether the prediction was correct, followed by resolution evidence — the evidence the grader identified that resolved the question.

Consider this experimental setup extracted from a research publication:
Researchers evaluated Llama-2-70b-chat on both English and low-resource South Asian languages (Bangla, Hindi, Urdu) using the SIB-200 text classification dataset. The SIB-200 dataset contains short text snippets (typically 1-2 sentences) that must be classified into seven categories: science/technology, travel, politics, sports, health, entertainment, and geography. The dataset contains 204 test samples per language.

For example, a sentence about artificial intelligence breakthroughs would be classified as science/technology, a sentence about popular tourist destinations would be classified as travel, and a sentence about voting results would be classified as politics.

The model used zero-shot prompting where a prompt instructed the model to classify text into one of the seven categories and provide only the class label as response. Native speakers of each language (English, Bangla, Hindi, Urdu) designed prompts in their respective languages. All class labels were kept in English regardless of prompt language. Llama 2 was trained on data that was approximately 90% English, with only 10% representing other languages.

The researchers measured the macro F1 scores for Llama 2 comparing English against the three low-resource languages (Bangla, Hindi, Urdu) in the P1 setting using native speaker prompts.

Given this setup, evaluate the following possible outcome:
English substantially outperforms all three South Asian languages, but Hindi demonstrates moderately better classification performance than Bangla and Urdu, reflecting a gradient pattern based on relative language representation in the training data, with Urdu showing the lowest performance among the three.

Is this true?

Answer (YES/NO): NO